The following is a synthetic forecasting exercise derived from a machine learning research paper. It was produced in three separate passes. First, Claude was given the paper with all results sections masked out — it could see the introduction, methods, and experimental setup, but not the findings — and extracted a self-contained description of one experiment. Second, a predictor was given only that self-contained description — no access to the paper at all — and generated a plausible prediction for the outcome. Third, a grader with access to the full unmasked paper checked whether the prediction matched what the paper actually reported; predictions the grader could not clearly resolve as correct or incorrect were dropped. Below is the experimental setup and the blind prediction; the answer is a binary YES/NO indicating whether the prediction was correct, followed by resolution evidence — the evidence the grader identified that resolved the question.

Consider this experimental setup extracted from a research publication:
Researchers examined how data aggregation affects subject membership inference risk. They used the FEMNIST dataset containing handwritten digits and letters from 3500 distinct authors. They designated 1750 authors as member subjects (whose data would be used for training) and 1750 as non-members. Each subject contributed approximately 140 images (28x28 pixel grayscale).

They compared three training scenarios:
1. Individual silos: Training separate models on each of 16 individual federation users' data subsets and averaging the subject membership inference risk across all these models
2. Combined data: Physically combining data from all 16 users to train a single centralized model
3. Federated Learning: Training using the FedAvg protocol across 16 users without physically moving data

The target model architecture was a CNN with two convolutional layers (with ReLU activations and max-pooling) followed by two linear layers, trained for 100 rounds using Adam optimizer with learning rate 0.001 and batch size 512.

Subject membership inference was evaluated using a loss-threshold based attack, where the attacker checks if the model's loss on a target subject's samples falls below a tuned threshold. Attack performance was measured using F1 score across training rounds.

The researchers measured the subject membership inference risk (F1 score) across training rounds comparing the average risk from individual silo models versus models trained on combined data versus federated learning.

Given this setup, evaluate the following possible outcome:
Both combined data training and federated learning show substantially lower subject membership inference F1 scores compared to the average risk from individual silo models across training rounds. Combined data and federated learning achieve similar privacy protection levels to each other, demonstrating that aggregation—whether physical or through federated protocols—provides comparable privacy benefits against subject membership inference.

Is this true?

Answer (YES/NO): NO